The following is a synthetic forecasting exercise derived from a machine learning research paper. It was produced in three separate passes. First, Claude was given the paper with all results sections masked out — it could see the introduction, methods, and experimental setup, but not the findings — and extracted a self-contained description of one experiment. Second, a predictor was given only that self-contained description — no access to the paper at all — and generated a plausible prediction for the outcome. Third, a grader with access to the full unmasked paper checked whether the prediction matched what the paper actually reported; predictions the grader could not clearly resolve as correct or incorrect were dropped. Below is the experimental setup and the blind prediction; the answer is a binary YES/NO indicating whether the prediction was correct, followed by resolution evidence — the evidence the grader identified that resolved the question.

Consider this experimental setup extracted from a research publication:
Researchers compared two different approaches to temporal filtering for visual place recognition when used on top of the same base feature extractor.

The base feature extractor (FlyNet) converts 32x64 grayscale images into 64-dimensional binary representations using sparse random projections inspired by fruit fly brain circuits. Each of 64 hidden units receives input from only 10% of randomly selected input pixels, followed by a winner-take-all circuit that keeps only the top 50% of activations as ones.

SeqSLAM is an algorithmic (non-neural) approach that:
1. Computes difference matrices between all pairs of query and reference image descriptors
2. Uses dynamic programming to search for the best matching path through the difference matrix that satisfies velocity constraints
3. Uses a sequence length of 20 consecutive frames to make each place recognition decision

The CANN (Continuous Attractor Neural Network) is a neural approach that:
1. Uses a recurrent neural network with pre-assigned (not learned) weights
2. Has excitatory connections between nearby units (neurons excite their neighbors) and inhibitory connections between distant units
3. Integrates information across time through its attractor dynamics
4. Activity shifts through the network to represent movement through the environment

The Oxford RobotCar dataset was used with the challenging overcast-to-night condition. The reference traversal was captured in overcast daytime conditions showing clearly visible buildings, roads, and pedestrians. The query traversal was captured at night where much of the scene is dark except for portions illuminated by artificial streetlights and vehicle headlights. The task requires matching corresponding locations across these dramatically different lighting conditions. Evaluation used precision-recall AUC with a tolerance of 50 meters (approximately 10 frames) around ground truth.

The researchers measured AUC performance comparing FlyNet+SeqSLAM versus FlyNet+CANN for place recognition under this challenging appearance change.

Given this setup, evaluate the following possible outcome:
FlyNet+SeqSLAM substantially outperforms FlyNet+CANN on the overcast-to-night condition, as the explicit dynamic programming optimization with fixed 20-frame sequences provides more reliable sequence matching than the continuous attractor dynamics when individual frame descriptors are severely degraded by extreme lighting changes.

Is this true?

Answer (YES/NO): NO